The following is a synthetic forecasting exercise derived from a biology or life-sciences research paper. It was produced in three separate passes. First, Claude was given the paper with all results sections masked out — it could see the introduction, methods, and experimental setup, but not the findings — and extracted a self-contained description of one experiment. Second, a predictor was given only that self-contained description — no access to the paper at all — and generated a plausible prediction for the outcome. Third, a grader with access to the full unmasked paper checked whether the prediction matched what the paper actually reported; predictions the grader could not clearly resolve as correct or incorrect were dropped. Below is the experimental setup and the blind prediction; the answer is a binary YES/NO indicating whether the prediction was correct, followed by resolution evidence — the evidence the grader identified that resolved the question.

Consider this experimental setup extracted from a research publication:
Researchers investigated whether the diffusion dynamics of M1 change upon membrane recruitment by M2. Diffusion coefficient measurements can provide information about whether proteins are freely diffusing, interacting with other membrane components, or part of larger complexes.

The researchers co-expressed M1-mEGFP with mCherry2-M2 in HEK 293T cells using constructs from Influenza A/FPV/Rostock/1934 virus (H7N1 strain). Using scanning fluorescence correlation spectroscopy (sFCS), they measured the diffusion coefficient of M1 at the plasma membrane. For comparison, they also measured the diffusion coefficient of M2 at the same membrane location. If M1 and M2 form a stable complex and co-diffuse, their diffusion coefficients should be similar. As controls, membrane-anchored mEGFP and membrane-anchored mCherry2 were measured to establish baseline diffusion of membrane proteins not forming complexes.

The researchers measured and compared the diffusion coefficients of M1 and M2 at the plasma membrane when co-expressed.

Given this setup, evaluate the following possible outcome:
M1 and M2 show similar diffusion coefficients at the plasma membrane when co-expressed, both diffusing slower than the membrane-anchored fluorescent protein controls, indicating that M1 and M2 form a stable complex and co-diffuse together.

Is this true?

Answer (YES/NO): YES